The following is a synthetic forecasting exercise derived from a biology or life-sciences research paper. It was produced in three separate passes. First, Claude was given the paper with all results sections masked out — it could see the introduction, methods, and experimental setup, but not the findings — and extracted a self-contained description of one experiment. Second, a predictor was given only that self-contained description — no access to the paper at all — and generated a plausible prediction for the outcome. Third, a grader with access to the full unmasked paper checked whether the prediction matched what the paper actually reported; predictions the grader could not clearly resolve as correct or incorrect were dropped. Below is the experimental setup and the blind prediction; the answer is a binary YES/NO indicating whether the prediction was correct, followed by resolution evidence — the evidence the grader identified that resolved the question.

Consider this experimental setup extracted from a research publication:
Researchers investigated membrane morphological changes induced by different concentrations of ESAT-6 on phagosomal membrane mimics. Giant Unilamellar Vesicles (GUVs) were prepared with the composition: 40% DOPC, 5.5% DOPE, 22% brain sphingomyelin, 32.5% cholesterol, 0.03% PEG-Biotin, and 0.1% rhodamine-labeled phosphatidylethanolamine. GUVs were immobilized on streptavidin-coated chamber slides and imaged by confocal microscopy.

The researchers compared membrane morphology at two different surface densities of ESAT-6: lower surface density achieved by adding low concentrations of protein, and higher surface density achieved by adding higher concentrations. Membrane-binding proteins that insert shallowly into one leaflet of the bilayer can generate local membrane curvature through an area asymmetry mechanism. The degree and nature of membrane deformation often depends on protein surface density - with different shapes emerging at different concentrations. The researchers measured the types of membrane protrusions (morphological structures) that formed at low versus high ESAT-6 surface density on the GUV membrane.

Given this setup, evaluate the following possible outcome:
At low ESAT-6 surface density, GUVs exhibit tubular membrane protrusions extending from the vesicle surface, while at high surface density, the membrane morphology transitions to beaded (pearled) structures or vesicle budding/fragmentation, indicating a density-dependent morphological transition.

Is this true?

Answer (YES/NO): YES